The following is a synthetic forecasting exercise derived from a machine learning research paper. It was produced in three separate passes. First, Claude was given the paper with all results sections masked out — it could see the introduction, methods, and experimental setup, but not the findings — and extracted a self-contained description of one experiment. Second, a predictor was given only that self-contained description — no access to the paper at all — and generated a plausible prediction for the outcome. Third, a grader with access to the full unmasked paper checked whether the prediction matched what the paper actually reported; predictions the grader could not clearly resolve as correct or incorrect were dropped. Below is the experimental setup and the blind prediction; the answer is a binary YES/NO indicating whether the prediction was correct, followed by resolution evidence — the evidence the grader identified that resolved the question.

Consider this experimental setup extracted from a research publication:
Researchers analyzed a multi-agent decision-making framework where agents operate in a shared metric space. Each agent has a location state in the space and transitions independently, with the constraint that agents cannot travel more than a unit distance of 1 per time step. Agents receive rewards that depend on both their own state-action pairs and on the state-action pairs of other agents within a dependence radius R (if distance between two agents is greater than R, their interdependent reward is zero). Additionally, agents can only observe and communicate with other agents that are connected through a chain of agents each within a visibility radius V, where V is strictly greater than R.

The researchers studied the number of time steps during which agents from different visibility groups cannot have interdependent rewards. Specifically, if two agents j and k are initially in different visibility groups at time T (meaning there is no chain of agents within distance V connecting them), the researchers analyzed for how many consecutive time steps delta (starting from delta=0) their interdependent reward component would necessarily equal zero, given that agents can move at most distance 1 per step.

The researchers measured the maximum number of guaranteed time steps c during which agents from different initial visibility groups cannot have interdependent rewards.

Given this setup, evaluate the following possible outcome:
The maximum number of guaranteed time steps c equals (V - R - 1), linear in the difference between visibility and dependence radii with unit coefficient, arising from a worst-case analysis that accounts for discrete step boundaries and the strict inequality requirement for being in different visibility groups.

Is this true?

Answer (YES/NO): NO